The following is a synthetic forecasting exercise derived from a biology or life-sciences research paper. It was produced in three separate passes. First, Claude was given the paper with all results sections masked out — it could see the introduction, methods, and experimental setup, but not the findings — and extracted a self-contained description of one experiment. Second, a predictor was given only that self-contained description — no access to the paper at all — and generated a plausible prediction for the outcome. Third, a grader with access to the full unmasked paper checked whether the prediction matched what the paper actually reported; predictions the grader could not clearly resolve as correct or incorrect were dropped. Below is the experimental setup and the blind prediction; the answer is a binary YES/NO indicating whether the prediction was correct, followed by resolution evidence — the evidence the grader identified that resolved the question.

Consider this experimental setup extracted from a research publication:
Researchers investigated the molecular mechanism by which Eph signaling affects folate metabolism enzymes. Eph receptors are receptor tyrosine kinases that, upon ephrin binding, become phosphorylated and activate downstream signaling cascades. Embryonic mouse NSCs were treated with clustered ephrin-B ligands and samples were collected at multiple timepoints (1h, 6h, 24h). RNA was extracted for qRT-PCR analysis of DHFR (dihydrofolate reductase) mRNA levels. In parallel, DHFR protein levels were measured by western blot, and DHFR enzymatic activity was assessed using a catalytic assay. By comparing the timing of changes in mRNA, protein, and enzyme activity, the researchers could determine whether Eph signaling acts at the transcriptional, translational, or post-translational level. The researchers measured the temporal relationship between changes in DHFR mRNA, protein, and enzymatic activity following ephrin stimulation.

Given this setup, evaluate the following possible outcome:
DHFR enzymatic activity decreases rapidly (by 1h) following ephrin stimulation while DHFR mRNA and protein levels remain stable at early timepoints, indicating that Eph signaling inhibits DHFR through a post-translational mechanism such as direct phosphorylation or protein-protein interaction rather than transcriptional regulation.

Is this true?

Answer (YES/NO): NO